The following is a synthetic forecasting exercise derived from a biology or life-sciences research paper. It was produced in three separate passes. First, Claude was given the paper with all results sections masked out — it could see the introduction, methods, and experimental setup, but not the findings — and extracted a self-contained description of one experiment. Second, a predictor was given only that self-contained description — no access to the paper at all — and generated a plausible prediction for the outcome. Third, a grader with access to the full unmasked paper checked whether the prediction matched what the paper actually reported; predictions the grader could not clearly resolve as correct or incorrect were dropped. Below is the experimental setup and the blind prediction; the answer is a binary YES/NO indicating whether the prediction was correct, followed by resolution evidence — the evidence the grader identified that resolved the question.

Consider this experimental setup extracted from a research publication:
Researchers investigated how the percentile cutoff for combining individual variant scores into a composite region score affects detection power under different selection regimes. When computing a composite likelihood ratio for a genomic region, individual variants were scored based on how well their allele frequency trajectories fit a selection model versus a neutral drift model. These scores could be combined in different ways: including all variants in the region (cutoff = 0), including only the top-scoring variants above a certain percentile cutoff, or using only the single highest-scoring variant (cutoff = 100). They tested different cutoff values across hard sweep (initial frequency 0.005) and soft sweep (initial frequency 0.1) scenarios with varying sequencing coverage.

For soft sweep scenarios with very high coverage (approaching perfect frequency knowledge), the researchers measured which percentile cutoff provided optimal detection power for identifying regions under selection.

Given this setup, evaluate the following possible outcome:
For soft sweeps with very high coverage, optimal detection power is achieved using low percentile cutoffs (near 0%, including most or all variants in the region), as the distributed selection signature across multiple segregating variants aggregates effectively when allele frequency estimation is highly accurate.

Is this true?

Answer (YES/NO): NO